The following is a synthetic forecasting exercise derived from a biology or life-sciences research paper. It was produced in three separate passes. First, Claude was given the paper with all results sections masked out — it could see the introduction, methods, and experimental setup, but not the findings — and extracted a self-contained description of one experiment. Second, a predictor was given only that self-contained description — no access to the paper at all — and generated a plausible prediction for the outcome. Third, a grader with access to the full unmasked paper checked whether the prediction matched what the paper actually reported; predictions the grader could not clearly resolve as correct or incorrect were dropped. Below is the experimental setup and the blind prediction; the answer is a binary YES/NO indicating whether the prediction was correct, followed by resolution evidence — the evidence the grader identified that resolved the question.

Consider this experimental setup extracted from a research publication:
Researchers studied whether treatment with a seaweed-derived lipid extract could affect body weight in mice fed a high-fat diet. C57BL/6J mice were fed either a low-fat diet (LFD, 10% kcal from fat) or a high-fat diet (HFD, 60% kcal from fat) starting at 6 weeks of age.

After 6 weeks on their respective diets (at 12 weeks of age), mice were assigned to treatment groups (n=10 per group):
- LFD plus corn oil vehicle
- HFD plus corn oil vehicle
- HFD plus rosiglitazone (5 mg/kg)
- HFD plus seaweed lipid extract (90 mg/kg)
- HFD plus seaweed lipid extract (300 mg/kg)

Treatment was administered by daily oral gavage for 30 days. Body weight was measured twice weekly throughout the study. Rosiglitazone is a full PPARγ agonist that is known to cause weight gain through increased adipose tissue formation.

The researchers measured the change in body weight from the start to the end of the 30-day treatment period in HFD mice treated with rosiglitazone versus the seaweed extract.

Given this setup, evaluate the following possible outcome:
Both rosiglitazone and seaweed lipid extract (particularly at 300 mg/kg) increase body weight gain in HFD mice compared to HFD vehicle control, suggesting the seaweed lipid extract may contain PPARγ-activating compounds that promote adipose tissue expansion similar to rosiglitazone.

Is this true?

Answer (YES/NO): NO